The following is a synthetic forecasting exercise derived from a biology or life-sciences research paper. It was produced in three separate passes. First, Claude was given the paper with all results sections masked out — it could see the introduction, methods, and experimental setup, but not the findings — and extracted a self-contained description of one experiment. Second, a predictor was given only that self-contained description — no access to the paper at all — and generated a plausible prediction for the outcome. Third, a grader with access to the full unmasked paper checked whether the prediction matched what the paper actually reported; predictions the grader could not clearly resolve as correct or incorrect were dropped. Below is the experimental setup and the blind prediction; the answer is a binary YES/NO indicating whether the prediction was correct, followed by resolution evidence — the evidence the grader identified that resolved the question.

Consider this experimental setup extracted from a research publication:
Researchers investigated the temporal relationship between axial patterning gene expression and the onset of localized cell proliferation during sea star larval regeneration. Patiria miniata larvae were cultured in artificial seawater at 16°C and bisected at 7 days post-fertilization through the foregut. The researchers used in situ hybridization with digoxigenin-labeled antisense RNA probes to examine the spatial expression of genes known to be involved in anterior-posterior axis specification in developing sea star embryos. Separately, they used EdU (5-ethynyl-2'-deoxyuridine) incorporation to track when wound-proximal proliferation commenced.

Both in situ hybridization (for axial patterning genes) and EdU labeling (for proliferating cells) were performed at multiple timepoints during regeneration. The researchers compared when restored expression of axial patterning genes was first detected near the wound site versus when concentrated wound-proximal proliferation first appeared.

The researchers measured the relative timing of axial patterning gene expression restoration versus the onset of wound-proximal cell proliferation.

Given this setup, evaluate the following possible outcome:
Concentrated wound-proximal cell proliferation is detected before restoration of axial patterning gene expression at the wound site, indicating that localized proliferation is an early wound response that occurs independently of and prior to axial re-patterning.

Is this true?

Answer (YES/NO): NO